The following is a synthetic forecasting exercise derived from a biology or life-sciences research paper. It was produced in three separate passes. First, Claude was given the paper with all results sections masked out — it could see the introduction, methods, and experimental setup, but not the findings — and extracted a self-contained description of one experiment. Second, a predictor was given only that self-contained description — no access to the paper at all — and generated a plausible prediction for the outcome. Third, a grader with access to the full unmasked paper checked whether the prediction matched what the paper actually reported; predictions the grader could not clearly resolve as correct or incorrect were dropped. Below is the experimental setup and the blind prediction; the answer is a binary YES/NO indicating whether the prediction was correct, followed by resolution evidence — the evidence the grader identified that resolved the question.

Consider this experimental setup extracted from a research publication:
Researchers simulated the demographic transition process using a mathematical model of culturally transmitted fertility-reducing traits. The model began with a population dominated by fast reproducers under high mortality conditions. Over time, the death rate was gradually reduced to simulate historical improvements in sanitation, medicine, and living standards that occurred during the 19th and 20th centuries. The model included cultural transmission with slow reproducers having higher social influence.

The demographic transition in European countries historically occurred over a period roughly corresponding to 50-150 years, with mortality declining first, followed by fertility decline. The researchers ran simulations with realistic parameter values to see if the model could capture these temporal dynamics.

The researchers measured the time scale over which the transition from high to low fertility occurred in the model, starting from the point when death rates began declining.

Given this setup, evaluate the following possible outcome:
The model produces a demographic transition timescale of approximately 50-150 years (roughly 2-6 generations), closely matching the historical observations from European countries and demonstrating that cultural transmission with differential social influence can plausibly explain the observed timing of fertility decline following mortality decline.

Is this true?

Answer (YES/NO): YES